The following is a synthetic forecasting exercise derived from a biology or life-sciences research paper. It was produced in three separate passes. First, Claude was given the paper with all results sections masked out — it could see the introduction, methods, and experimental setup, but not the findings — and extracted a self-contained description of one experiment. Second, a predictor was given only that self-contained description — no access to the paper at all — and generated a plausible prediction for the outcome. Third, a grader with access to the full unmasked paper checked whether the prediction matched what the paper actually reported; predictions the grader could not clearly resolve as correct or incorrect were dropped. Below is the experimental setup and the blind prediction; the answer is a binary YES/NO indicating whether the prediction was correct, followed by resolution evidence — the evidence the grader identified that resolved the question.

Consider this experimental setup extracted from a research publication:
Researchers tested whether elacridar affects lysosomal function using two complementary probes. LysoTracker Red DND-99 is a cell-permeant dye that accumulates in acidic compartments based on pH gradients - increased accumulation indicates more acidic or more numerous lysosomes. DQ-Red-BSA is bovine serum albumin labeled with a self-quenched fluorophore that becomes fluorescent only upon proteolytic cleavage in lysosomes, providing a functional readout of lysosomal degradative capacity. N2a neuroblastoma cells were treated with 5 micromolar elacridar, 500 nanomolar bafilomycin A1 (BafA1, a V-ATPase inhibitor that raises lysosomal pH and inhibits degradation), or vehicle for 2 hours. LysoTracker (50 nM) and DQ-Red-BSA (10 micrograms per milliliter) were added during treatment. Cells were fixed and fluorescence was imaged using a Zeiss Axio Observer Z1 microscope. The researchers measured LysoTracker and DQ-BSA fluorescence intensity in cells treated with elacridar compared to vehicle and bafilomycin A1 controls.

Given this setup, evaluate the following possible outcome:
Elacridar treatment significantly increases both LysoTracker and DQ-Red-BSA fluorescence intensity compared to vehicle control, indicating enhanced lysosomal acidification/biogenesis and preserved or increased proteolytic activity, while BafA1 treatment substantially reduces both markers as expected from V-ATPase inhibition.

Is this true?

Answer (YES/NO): YES